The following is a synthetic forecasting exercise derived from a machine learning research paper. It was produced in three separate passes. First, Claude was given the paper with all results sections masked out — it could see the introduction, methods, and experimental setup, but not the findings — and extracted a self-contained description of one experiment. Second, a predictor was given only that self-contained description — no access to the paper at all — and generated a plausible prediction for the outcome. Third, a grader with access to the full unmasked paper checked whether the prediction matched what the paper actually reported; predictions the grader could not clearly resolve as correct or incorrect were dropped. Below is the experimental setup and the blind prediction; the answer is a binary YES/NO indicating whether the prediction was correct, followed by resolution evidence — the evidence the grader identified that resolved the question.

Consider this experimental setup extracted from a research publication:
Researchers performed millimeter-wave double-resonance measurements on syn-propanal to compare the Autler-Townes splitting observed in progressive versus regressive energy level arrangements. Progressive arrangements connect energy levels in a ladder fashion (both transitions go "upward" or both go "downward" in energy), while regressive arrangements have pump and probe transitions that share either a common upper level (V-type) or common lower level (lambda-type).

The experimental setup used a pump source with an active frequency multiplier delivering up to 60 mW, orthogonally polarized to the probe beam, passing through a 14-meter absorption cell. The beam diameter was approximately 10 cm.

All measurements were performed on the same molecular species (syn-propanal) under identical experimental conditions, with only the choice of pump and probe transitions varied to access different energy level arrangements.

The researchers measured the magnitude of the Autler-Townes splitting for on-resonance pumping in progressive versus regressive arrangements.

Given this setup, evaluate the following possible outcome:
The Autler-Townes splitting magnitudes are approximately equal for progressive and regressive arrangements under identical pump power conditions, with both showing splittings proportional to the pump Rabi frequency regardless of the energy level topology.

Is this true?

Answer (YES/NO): NO